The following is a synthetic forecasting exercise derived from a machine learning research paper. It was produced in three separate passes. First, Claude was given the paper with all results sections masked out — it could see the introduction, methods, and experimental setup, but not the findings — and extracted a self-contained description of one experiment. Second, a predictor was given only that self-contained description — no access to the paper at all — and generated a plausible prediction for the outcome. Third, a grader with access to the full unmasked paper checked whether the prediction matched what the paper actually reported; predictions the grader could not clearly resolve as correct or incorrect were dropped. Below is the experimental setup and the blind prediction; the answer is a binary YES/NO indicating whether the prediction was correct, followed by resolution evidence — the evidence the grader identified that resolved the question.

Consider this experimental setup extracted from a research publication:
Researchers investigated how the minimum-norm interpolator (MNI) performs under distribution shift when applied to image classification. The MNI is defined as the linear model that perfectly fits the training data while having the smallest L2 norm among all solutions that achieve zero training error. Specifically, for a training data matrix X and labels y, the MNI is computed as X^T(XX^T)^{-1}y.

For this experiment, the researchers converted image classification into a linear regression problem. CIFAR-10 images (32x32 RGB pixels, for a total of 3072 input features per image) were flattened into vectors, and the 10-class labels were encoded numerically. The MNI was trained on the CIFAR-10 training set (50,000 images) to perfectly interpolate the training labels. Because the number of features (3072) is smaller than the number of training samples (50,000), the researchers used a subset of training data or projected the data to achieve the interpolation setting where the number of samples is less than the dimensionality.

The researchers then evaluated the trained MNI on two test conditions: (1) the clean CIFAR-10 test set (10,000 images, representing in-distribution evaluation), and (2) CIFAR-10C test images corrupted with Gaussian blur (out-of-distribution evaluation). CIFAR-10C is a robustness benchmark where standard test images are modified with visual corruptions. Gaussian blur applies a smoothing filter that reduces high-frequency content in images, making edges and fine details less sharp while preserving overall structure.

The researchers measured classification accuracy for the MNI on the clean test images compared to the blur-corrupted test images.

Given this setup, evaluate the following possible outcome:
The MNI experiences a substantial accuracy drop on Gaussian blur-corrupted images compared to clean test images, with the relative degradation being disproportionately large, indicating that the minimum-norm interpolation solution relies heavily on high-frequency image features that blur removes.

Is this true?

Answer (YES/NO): NO